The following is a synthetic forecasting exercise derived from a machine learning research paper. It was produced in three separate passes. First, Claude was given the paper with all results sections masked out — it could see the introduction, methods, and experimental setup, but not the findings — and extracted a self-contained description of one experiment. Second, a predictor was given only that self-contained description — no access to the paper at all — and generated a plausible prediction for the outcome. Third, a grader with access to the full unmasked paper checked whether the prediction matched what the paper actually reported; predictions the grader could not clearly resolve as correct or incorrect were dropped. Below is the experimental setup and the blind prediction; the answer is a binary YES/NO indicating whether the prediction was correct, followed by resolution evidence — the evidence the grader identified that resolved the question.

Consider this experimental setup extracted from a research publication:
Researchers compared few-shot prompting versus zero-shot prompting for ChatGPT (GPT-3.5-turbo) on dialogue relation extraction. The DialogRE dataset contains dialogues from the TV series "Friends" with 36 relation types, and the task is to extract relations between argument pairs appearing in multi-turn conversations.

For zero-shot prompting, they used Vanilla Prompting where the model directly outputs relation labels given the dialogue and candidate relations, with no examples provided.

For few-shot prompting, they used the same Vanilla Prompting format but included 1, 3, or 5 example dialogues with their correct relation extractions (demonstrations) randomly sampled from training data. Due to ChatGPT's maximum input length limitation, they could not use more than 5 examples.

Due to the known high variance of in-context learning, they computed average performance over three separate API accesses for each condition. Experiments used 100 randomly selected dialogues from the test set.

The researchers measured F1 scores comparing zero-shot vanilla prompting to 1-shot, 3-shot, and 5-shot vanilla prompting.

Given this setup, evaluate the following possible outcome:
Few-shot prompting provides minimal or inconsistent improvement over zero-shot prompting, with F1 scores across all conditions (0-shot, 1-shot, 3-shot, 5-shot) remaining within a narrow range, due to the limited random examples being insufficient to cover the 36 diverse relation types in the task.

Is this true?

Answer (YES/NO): NO